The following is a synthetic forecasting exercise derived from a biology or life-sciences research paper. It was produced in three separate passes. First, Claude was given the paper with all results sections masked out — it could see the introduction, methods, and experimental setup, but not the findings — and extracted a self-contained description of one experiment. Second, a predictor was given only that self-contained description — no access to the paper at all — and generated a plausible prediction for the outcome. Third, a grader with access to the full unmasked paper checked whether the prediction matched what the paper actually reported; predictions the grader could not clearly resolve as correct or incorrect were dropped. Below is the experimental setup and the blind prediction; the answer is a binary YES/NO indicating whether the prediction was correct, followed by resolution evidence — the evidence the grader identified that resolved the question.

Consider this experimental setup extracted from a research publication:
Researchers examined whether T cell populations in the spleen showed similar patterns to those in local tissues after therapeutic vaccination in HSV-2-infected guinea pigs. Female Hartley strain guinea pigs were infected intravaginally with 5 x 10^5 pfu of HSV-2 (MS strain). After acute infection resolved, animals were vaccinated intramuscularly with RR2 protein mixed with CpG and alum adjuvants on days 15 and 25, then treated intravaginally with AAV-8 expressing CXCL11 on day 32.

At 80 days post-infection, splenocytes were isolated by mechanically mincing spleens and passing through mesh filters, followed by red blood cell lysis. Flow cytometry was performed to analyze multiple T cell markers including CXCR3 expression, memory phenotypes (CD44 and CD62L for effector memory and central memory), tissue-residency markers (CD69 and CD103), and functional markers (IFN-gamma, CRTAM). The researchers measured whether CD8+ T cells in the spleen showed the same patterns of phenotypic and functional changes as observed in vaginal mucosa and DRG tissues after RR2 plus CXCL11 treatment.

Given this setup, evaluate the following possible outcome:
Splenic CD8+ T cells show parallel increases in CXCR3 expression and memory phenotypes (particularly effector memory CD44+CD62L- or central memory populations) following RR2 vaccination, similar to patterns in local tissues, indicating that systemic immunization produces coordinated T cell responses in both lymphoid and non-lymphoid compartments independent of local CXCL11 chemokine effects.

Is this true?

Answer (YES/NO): NO